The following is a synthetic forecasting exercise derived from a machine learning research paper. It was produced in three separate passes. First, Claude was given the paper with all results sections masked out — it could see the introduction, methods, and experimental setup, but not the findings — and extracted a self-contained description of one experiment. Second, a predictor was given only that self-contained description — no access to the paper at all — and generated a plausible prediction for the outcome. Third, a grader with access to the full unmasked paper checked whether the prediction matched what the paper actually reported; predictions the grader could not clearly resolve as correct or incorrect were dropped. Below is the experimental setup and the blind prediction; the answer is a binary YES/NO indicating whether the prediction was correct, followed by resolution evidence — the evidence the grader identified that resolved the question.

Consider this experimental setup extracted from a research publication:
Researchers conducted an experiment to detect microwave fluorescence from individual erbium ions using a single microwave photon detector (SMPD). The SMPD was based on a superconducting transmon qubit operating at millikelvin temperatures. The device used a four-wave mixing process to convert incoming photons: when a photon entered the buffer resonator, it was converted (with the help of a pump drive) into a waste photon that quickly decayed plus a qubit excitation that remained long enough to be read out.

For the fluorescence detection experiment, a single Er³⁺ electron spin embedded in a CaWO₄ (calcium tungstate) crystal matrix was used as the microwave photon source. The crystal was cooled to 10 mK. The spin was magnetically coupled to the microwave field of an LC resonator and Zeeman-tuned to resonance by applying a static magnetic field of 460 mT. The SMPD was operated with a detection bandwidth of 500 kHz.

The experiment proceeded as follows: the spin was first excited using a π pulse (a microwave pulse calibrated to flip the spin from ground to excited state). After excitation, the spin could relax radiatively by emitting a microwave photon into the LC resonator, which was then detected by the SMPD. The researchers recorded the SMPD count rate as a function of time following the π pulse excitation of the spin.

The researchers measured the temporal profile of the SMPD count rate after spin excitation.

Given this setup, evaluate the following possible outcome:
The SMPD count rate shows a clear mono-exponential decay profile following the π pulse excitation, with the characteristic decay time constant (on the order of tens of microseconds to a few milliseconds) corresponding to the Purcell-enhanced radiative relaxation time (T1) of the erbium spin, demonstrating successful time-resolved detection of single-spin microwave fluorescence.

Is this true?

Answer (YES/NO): YES